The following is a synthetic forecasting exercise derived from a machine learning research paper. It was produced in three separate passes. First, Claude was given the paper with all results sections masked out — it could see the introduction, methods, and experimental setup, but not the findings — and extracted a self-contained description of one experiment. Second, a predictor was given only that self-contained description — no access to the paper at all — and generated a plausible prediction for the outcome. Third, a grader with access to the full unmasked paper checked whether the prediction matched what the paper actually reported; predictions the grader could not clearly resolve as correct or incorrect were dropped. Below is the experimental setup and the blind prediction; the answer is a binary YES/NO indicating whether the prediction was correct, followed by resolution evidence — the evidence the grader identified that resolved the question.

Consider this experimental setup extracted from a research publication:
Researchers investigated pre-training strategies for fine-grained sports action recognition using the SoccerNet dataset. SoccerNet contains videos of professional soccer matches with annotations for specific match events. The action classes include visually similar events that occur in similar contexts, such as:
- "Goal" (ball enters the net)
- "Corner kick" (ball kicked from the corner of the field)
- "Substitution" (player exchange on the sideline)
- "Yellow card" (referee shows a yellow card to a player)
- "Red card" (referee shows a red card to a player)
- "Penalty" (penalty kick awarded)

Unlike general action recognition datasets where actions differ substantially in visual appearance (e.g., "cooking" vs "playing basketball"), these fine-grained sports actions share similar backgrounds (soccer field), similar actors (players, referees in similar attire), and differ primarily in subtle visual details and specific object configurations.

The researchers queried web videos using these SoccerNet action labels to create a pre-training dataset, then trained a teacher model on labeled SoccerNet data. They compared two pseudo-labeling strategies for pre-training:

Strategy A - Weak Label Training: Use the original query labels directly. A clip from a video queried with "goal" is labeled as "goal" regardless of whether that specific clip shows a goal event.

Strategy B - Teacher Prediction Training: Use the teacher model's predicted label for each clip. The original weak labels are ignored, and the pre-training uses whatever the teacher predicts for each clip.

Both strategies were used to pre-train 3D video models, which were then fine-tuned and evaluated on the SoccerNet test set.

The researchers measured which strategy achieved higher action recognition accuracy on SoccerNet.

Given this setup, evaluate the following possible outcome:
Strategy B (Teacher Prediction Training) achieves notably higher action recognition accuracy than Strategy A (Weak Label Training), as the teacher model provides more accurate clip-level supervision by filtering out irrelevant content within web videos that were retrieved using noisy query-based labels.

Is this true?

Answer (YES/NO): NO